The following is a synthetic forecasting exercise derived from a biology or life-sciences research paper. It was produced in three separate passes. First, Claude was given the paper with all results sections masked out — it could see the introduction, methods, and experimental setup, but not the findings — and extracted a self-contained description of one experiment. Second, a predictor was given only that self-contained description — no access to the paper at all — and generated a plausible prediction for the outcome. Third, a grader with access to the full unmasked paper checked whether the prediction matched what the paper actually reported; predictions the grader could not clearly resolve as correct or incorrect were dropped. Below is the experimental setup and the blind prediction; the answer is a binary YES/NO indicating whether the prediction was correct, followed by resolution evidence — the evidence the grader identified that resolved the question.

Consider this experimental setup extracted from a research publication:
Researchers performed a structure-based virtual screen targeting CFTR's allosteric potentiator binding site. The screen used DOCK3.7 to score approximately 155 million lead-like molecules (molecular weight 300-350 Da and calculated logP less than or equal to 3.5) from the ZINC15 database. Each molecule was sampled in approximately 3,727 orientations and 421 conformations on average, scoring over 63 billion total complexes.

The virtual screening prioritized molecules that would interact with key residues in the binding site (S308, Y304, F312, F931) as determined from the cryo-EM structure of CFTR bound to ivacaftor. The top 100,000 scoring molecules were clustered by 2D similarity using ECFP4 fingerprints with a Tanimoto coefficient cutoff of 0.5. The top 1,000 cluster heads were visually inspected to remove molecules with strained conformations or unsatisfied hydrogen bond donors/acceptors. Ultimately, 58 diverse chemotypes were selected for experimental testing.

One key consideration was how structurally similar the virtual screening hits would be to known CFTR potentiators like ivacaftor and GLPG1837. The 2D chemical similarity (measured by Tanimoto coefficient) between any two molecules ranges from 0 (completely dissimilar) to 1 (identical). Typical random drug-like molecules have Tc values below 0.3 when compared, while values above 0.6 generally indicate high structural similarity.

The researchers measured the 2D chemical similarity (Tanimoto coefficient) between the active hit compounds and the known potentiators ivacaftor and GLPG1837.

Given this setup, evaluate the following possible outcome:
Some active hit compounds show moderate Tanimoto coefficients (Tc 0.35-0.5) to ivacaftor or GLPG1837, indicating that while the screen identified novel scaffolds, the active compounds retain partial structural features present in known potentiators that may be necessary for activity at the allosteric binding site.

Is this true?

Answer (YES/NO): NO